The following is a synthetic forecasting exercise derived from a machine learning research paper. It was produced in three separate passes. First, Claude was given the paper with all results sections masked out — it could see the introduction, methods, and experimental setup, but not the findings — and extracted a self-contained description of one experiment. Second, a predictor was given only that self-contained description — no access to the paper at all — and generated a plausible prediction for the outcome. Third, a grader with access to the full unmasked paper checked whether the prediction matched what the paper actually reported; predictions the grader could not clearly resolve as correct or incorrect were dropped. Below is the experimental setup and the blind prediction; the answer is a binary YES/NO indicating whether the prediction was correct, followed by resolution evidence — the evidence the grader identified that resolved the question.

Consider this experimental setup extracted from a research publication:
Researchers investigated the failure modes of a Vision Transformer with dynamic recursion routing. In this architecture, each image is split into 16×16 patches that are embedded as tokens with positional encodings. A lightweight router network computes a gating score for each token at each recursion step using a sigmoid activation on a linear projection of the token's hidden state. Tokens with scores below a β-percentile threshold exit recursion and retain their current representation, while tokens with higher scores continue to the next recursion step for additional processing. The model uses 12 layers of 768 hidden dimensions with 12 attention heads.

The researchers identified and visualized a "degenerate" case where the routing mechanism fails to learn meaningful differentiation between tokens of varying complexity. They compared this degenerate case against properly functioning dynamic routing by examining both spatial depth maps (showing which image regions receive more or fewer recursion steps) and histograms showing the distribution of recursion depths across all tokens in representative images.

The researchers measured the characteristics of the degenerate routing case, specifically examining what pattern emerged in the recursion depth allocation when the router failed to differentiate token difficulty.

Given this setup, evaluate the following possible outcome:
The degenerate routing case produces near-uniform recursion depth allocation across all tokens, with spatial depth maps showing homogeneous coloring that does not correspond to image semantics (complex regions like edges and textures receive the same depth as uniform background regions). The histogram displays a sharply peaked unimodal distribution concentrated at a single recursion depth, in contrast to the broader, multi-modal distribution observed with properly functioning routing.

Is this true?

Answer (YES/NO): YES